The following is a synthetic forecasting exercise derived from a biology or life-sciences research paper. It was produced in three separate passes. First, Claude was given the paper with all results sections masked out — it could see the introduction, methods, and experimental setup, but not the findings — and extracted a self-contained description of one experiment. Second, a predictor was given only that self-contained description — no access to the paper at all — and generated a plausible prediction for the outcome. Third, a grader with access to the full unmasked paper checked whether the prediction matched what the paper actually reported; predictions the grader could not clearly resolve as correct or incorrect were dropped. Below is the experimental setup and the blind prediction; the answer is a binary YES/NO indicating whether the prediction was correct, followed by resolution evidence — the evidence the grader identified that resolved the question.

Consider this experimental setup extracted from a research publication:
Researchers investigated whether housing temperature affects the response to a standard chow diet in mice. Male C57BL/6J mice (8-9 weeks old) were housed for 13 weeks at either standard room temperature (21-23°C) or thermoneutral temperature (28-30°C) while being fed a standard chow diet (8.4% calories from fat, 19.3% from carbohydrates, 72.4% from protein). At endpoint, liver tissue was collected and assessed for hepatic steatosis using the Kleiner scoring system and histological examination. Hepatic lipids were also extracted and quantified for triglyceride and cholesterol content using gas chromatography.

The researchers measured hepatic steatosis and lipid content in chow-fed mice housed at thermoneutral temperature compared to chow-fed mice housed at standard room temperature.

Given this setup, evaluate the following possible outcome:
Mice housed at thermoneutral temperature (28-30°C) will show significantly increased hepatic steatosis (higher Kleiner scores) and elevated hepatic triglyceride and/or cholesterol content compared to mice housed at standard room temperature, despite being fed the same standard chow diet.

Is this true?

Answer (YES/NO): NO